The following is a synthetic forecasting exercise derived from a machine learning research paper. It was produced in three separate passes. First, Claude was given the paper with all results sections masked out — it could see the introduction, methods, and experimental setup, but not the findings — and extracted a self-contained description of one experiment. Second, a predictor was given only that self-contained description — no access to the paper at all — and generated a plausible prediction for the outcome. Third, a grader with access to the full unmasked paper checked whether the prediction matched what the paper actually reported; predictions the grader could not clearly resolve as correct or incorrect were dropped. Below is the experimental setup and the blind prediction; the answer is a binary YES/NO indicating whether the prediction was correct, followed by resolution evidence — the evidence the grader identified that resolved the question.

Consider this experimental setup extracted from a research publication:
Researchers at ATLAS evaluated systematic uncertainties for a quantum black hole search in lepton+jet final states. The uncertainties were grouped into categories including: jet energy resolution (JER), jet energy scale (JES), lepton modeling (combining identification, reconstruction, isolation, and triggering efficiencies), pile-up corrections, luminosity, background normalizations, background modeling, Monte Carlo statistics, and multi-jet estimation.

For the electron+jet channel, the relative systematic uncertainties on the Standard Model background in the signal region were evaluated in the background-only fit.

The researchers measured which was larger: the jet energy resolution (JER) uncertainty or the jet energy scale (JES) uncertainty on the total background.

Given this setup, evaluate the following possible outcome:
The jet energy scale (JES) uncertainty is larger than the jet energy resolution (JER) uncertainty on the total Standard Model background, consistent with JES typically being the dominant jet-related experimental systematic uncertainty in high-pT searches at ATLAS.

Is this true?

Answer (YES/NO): NO